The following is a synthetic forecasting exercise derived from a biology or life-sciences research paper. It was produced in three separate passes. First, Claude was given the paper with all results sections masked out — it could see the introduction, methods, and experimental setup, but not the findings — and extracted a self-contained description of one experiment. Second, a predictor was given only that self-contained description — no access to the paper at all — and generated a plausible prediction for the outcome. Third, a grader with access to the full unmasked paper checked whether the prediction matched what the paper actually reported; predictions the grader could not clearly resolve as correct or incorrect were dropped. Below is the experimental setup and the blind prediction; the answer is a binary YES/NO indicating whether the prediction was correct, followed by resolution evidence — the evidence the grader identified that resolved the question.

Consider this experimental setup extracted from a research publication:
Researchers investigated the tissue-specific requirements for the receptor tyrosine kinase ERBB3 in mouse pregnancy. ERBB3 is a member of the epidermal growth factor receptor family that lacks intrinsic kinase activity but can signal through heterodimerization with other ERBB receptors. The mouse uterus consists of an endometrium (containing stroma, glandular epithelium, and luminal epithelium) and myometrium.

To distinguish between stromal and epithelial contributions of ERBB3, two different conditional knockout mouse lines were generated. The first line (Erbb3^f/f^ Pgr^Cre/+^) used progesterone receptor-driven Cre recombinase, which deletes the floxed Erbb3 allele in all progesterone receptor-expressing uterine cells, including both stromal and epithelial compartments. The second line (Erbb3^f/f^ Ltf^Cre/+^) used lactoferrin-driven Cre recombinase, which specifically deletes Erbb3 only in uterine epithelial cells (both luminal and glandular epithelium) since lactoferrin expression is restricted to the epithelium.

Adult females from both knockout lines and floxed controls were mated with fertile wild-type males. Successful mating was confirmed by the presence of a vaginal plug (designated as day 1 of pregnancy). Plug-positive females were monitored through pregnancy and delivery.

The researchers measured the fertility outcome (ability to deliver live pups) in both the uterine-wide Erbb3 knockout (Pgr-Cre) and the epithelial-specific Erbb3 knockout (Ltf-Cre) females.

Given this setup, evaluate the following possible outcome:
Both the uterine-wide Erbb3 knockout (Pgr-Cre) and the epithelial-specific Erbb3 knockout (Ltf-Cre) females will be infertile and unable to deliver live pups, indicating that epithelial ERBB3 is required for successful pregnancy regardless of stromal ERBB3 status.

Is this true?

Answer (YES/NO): NO